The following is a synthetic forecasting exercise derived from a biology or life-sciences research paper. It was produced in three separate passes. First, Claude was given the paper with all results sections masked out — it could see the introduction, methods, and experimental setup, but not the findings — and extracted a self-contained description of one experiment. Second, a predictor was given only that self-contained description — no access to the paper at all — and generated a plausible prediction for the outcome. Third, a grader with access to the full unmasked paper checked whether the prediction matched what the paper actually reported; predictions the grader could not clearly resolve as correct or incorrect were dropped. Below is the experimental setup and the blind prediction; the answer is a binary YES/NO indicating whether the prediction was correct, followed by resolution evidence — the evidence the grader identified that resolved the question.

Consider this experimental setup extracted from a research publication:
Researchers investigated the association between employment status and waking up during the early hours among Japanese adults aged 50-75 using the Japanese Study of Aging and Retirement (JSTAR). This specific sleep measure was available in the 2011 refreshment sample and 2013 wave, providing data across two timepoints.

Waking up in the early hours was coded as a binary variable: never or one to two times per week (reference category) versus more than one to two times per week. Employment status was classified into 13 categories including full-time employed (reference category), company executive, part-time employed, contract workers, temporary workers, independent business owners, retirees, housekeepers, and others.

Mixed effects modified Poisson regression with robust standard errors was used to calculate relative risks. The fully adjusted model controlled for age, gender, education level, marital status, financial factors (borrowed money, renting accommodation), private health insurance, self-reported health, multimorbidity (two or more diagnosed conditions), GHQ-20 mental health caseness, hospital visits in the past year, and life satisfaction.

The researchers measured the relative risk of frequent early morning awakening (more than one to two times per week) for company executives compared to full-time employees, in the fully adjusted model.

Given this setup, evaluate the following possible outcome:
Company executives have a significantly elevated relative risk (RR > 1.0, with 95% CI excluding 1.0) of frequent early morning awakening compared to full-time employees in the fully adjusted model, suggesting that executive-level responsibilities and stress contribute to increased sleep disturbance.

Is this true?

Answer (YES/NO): NO